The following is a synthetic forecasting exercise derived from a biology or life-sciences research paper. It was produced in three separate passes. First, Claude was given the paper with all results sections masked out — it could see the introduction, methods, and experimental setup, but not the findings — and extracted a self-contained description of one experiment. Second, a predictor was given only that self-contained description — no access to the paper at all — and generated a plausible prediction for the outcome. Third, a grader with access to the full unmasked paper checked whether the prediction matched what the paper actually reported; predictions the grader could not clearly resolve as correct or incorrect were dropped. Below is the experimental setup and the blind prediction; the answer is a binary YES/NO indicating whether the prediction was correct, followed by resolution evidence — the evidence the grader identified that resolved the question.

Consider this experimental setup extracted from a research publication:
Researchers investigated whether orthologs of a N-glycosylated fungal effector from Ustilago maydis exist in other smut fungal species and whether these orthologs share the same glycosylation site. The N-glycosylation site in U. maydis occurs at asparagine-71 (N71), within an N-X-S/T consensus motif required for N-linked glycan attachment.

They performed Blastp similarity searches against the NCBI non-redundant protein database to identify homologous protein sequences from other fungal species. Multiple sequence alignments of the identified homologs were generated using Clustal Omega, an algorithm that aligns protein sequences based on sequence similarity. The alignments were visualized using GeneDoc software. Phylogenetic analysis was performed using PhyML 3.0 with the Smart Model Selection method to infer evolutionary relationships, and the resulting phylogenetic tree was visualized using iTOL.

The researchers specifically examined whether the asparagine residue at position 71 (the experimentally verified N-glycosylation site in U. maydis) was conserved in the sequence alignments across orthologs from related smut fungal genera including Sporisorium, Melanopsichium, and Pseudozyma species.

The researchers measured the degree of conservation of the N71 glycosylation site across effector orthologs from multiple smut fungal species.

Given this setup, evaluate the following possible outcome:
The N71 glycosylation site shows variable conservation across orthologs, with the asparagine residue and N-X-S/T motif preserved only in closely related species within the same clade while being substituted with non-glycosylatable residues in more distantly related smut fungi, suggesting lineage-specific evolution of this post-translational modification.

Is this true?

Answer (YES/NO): YES